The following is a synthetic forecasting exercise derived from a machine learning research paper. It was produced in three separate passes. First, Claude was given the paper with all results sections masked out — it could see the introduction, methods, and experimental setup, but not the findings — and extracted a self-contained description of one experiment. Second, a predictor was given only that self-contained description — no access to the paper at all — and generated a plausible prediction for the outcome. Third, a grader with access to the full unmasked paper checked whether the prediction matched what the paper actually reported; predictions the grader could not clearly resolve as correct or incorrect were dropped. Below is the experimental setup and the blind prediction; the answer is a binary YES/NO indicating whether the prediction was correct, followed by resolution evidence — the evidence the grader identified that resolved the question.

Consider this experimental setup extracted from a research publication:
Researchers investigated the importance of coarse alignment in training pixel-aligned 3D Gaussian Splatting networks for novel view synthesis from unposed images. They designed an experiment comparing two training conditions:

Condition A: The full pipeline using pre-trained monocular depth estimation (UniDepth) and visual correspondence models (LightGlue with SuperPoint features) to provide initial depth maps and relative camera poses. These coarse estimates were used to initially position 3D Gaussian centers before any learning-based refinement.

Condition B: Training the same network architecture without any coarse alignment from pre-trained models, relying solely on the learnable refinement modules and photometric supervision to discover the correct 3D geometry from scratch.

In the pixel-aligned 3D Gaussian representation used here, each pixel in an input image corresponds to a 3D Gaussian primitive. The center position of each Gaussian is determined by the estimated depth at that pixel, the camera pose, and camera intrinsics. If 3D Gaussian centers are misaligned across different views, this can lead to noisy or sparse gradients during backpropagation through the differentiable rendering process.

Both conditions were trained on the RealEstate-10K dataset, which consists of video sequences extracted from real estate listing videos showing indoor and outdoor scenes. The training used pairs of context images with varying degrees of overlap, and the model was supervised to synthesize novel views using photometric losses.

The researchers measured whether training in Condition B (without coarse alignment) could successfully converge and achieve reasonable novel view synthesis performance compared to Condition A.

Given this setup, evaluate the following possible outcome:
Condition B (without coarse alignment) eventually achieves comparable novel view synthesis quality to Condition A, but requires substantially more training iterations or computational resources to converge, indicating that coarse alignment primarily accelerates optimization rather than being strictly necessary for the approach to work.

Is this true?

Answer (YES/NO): NO